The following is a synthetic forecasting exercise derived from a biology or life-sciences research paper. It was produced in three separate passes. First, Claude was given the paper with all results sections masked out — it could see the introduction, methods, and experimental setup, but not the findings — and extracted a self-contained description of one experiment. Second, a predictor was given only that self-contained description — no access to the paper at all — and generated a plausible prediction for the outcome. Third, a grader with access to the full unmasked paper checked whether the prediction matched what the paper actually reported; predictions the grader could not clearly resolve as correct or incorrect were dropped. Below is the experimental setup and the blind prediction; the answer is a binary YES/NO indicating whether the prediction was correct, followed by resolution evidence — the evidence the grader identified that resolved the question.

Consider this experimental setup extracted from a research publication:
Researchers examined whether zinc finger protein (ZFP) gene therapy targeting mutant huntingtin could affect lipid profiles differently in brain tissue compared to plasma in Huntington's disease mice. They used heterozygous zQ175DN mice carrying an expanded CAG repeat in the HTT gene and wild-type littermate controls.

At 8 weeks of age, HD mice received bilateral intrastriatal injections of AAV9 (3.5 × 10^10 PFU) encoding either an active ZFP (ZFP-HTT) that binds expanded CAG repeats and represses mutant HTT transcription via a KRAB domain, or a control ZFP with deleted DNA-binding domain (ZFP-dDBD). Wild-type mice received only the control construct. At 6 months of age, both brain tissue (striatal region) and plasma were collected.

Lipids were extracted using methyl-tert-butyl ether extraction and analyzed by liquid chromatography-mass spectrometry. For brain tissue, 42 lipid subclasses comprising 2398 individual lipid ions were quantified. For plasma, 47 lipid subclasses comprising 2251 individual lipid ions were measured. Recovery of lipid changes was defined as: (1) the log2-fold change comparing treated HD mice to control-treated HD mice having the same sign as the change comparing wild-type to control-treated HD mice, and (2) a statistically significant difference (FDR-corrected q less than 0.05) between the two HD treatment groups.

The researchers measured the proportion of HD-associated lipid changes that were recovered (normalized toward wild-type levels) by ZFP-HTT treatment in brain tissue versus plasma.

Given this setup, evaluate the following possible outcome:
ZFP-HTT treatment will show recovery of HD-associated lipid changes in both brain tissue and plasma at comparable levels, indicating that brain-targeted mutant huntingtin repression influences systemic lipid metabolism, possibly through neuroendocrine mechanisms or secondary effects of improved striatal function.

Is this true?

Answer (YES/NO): YES